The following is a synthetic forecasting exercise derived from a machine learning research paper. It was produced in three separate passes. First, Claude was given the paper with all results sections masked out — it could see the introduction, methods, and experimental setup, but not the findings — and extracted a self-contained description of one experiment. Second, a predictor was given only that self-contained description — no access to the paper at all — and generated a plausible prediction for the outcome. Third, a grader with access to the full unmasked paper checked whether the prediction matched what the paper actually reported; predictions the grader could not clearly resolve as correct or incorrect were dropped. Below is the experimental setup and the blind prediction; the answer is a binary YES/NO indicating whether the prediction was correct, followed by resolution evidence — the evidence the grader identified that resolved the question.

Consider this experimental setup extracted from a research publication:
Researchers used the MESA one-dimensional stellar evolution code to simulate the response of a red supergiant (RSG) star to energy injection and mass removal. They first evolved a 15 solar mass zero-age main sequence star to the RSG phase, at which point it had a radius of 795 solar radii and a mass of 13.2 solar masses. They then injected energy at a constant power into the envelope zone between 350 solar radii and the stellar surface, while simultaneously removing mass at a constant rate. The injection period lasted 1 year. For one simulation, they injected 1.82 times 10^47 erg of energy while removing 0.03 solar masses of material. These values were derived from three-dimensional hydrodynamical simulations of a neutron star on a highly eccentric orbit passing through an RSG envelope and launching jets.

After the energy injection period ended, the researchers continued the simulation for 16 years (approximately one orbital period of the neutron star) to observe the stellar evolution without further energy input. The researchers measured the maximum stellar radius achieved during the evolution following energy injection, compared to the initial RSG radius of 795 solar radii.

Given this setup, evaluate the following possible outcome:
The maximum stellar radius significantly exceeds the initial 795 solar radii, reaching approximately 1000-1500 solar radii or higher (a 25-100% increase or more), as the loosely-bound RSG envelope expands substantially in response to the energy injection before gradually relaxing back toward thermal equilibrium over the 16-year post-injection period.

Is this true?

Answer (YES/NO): YES